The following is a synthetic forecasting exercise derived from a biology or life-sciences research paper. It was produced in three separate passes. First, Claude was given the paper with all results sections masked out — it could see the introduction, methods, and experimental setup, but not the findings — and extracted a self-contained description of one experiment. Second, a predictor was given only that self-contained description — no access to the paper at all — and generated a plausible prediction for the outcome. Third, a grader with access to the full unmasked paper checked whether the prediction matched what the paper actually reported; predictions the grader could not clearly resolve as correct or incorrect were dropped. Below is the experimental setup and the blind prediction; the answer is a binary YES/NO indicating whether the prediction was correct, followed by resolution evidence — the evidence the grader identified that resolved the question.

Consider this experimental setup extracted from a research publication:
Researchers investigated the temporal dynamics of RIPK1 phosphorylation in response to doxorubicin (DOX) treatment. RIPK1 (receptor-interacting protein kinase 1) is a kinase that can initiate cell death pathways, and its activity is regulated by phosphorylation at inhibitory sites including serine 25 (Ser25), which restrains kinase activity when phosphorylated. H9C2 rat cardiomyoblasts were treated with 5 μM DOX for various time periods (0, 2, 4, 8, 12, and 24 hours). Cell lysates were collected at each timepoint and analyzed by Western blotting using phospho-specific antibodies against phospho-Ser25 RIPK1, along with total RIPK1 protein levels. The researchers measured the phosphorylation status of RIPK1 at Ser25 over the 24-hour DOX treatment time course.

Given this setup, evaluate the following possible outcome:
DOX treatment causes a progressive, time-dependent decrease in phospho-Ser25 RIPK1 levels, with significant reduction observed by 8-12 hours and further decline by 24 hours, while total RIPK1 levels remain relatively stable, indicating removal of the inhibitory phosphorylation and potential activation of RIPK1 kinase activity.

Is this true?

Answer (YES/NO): NO